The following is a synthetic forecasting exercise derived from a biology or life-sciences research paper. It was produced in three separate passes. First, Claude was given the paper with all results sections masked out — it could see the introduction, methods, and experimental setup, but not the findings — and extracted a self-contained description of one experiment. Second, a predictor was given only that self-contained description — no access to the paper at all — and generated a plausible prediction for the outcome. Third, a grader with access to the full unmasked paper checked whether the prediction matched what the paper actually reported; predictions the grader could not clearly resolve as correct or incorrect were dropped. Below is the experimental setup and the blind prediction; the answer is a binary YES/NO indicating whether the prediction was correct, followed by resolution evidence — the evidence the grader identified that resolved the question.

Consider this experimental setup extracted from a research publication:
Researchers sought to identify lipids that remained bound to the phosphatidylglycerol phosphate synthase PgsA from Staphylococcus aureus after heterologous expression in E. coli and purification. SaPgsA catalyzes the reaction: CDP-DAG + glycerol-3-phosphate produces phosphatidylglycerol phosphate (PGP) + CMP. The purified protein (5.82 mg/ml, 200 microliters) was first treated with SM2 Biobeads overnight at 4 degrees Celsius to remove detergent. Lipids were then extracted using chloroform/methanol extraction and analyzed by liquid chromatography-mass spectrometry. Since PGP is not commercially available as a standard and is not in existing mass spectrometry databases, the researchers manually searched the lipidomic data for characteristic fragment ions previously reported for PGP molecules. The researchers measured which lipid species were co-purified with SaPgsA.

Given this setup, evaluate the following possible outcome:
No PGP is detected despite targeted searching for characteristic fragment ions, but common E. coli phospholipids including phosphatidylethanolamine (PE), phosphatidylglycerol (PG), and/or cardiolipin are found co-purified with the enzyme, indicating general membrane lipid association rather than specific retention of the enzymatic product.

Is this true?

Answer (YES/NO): NO